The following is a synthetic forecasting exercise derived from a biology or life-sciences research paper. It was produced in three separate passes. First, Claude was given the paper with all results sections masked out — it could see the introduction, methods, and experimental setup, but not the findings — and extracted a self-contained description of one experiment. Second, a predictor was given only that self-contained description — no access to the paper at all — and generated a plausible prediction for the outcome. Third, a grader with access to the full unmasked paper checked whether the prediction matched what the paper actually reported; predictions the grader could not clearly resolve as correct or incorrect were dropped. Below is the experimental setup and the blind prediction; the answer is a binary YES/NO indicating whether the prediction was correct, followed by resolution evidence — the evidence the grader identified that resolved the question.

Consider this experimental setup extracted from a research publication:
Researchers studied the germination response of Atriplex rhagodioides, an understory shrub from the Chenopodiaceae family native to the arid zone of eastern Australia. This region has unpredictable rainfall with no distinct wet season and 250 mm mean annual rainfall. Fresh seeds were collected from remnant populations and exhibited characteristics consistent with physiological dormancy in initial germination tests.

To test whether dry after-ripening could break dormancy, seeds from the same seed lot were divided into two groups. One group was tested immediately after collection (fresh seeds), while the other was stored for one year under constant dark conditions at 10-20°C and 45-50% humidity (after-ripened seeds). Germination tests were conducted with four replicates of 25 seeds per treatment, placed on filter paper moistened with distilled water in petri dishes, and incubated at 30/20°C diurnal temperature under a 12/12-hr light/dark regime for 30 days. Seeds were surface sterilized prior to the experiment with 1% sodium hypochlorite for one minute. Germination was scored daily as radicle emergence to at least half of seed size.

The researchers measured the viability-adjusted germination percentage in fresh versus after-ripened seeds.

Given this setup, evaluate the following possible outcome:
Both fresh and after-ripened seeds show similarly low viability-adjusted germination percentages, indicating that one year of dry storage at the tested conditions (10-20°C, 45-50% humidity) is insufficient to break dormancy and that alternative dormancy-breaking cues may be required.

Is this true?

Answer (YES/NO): NO